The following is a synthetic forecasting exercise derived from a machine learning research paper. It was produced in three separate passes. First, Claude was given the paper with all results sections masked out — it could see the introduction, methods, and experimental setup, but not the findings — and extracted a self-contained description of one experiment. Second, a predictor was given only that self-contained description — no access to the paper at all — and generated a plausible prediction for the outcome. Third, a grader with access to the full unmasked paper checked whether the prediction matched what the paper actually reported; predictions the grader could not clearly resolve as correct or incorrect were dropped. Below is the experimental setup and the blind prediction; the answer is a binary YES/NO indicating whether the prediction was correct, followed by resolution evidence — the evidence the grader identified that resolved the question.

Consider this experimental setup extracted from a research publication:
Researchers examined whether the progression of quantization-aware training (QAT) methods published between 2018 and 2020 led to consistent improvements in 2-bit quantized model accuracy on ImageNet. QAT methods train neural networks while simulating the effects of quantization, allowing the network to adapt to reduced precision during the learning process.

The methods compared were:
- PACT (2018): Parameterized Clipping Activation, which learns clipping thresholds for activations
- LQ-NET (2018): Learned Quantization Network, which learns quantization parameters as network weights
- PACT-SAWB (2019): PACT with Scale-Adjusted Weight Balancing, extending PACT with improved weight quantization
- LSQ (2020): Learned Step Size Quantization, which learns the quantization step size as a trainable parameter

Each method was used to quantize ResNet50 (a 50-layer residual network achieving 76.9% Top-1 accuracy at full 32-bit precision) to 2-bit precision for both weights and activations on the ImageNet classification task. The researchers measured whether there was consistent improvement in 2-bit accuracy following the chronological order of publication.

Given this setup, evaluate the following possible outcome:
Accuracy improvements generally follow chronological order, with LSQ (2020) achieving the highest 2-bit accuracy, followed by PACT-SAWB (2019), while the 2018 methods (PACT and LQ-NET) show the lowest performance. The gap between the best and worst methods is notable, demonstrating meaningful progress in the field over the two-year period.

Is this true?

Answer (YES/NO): YES